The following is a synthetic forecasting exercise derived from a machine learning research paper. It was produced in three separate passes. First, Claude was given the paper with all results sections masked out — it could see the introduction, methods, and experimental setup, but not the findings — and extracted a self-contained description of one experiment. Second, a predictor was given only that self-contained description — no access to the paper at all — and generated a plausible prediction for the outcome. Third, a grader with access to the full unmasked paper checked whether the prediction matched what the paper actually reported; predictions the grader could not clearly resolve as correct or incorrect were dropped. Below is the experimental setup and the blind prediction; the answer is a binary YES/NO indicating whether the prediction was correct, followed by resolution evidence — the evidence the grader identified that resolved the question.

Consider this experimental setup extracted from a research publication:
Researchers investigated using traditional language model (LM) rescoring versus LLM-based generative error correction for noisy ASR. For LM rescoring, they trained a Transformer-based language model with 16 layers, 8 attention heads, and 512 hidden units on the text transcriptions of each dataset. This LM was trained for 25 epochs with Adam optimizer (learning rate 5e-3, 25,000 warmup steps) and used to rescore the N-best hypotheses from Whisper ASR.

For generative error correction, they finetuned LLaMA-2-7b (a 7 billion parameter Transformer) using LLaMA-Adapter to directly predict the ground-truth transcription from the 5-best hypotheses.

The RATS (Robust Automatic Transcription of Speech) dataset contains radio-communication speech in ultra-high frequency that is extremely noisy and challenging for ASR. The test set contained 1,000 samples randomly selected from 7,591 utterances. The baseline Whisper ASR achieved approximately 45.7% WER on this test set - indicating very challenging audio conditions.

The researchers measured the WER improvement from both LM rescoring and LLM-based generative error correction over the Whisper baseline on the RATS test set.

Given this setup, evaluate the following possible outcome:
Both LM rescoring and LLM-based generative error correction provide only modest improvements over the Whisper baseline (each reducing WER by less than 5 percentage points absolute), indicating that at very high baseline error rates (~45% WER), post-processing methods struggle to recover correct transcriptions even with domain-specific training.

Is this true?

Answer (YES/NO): YES